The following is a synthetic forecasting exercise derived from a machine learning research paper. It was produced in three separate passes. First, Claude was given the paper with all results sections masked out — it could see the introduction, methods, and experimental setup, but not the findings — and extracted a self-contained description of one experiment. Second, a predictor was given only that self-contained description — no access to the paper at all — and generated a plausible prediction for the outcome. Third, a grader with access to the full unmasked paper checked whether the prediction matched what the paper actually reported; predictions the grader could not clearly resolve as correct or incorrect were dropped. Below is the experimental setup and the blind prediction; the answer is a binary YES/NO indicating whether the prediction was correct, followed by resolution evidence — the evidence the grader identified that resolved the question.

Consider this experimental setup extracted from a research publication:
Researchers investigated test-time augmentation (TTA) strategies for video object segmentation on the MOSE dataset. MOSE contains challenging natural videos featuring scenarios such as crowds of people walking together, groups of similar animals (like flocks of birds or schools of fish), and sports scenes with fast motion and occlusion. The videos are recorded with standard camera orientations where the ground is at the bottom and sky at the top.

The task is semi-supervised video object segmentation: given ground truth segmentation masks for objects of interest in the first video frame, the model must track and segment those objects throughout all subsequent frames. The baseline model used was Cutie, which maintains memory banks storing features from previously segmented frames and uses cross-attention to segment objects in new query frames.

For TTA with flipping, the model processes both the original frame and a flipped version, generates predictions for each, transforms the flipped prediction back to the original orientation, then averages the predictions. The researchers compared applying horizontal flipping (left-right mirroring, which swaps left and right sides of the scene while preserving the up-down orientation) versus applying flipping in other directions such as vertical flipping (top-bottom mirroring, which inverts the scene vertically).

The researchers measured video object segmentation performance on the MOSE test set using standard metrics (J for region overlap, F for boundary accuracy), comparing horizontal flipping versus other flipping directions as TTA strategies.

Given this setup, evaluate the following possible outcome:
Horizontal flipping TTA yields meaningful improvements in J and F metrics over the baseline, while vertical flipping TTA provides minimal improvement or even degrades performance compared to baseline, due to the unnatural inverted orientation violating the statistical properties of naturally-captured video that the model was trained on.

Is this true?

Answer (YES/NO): YES